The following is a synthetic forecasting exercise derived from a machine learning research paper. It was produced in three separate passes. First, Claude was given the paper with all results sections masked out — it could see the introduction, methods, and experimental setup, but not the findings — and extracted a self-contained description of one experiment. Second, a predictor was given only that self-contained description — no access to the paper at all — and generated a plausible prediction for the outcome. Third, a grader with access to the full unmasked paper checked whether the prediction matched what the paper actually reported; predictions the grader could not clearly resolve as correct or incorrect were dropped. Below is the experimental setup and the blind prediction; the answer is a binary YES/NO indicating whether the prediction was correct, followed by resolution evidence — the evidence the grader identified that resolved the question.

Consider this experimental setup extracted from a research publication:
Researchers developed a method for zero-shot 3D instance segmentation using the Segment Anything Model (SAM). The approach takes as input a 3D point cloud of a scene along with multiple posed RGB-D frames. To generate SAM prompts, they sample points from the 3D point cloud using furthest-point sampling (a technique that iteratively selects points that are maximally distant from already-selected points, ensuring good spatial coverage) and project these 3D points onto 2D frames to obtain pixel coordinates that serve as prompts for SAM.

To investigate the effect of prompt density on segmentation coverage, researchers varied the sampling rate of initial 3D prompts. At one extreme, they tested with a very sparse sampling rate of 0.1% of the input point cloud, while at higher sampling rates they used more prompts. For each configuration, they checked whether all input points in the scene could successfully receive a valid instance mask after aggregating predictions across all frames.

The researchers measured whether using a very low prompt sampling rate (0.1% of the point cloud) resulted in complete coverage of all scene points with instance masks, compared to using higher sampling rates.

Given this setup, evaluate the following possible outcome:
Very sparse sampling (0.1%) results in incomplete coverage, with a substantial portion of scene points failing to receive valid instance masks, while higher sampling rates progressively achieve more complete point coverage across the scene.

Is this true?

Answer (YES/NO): YES